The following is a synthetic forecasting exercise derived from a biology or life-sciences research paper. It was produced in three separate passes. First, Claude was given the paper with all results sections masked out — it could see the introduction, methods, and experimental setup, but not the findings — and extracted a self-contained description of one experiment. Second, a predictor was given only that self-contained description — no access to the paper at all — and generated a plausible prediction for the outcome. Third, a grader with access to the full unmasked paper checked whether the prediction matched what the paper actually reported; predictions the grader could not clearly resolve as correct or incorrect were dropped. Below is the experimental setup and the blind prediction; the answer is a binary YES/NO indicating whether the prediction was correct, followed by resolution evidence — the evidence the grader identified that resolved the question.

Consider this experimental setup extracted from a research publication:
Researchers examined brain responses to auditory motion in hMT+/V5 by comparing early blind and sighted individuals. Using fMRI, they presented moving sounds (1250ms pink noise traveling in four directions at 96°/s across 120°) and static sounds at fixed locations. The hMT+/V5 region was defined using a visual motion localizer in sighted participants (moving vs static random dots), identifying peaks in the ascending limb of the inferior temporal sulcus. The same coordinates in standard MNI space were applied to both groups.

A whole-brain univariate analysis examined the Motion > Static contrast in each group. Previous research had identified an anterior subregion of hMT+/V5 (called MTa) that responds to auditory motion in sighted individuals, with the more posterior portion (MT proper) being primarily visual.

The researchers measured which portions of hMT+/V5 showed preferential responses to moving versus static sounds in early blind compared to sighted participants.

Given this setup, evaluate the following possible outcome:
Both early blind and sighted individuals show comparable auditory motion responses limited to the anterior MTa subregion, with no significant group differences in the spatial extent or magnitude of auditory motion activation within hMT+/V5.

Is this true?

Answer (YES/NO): NO